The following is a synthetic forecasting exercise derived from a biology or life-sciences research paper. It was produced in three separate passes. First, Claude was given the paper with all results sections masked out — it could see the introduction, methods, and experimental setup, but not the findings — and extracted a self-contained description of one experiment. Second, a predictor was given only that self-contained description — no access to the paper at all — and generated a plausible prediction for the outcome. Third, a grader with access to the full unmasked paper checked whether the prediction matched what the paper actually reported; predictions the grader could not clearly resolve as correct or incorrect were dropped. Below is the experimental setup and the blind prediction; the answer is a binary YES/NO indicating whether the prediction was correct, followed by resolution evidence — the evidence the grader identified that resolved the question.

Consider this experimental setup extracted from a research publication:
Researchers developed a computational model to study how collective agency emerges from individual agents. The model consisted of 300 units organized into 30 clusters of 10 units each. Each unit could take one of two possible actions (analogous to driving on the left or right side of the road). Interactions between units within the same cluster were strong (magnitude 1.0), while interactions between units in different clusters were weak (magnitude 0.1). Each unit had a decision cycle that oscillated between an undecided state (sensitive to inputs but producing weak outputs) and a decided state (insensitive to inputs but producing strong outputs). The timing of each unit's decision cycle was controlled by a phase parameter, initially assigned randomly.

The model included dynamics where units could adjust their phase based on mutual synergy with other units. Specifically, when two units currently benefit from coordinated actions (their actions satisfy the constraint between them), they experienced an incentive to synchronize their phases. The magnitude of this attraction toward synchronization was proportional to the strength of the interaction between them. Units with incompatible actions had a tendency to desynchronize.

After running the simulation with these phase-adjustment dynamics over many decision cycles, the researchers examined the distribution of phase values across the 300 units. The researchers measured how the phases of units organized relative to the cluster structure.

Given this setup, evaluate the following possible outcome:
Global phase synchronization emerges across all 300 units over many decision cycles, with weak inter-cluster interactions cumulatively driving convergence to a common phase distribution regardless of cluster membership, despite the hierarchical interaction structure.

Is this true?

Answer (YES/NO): NO